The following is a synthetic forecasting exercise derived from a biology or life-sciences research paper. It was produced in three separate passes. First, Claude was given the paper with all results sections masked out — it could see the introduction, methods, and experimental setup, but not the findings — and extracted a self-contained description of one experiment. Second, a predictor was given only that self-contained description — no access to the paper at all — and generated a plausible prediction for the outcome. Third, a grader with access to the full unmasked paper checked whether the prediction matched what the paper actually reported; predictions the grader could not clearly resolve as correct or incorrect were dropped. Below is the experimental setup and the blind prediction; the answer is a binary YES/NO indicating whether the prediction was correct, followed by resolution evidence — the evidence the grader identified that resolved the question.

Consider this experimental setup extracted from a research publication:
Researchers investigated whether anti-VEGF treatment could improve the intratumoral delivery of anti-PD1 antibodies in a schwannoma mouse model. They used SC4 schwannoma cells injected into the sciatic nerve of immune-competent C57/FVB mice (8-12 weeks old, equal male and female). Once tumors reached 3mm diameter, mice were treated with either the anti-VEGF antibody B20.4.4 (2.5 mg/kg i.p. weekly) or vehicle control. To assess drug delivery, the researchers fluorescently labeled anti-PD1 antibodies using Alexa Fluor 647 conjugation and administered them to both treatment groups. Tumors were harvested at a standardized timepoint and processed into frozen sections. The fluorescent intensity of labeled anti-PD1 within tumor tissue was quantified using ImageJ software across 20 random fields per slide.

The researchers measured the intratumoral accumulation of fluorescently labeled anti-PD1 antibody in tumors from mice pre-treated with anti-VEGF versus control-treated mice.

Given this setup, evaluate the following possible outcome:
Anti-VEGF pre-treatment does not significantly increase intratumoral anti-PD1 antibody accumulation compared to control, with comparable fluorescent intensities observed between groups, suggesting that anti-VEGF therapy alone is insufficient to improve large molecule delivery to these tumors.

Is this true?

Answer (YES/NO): NO